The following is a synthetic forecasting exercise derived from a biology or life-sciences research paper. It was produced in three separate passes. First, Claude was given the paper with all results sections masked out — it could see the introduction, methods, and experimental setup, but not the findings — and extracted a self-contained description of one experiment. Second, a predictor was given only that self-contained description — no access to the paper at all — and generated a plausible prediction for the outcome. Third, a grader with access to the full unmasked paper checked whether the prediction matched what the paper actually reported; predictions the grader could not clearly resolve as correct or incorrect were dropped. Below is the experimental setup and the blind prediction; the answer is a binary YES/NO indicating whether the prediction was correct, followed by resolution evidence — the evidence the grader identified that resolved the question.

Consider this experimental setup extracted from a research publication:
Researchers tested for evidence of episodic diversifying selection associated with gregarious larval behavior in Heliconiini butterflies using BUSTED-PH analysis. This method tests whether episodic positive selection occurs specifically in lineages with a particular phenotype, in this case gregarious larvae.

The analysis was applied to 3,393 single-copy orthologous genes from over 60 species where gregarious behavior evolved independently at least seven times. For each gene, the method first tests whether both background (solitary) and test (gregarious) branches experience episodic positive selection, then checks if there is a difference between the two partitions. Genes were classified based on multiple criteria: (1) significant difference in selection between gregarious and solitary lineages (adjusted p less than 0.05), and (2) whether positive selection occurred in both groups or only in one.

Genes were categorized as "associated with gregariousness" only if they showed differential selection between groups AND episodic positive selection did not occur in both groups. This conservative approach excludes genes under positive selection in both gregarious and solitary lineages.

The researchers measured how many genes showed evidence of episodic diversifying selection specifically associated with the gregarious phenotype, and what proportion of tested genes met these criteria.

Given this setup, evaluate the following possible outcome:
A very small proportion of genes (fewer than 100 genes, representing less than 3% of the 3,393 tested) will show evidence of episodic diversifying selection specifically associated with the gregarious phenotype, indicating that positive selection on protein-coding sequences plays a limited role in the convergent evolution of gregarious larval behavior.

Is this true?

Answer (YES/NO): NO